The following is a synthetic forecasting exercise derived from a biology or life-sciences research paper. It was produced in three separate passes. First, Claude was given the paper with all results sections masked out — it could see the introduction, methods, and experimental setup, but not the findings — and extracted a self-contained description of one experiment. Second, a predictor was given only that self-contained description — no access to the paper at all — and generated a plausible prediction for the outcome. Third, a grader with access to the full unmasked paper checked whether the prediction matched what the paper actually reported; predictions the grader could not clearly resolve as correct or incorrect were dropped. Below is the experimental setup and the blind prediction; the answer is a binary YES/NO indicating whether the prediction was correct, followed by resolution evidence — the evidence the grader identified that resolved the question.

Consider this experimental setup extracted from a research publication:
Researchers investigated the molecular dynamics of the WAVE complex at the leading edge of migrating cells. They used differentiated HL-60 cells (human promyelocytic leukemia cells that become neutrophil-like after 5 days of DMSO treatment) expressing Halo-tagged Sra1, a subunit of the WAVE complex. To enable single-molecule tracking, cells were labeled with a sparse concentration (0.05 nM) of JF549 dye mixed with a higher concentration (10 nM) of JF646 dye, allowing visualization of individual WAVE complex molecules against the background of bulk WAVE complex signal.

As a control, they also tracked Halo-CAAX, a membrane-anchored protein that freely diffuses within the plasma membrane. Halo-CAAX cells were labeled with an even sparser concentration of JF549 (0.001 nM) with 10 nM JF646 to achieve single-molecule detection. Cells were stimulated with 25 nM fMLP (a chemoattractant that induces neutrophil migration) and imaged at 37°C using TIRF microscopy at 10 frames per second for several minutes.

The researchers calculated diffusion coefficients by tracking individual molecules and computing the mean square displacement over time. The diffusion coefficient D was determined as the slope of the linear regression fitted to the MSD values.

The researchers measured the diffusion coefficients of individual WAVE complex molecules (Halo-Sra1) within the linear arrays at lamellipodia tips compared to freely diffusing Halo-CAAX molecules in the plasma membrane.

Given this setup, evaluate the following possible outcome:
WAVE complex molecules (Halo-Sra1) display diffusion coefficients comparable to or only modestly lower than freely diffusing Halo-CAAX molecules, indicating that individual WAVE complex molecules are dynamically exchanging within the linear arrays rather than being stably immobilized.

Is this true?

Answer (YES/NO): NO